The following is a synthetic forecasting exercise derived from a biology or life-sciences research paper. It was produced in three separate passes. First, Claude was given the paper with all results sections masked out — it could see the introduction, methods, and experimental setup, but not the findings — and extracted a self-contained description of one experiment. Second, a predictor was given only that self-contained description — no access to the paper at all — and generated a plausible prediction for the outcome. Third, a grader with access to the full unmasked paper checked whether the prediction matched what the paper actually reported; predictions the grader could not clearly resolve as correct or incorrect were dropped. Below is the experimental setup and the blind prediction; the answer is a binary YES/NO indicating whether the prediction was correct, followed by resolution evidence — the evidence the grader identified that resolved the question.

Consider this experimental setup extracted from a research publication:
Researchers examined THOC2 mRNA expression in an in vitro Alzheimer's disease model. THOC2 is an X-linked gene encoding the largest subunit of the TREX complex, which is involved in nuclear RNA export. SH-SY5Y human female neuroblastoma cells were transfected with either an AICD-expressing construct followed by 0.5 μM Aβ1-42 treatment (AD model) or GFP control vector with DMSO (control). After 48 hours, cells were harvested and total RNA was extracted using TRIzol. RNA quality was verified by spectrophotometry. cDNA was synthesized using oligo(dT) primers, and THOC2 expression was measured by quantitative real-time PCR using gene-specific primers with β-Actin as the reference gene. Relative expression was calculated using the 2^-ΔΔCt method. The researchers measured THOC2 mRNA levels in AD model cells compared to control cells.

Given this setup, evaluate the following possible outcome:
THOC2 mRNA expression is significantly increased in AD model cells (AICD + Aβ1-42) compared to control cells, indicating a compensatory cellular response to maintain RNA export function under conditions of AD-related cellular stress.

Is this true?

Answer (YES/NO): NO